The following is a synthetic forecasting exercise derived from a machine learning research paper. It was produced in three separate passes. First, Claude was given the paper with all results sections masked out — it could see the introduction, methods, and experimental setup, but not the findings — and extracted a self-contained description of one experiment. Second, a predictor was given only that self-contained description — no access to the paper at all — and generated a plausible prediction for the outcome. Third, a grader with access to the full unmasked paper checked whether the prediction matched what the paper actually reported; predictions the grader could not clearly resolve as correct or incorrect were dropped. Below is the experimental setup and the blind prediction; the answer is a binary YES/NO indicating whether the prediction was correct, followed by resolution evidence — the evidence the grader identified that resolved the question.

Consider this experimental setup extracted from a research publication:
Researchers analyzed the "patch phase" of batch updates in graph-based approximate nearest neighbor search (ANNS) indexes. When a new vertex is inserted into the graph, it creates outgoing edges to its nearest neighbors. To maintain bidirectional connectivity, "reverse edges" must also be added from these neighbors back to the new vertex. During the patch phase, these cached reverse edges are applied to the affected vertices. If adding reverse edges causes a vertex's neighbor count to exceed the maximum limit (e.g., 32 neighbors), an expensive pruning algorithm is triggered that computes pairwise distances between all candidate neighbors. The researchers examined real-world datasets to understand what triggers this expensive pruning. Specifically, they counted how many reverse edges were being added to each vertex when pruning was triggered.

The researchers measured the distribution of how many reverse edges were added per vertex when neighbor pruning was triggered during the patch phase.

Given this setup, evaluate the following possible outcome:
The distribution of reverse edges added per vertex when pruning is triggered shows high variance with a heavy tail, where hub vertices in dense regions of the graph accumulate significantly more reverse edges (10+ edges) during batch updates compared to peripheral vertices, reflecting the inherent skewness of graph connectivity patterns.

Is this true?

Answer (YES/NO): NO